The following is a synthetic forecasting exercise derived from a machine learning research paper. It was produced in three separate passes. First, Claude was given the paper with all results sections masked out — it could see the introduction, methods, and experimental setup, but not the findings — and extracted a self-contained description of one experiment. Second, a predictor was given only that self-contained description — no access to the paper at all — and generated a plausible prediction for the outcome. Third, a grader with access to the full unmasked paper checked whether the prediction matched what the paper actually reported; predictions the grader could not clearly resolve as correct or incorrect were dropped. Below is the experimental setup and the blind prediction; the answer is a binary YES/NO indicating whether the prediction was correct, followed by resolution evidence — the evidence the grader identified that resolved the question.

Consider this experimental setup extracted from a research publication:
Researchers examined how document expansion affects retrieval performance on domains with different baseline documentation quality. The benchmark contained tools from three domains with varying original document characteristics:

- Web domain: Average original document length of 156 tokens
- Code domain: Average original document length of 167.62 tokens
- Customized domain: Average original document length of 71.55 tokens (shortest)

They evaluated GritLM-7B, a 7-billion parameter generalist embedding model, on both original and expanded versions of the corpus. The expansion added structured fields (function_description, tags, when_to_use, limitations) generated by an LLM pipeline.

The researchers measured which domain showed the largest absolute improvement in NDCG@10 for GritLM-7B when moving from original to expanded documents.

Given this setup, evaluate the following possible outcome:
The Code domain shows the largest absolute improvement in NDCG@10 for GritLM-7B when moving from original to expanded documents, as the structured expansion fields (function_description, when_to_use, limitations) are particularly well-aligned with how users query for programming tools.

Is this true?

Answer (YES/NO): NO